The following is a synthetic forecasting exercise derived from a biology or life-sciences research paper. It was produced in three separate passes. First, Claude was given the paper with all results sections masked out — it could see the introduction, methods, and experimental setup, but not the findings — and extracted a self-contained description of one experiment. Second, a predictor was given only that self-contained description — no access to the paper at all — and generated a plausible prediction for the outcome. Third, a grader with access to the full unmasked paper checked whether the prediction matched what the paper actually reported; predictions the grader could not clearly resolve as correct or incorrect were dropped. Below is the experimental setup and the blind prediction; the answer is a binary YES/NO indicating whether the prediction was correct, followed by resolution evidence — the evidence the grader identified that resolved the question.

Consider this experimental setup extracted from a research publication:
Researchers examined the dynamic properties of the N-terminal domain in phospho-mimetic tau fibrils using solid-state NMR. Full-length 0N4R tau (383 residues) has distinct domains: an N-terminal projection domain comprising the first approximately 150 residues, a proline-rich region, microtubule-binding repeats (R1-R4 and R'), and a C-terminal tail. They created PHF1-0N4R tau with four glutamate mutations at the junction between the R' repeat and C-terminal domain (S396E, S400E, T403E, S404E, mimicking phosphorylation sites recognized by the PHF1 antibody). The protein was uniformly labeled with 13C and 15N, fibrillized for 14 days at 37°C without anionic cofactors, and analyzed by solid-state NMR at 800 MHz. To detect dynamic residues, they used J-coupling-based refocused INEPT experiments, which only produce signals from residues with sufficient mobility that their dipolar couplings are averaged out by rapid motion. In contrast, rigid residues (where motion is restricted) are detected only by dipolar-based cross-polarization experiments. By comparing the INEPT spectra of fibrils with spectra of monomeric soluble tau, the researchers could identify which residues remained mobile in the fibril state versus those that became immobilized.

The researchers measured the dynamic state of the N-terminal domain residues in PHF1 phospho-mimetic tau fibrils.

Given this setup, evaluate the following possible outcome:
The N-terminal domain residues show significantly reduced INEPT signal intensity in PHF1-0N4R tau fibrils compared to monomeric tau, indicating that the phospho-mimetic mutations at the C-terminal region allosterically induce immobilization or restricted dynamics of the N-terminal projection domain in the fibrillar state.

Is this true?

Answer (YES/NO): NO